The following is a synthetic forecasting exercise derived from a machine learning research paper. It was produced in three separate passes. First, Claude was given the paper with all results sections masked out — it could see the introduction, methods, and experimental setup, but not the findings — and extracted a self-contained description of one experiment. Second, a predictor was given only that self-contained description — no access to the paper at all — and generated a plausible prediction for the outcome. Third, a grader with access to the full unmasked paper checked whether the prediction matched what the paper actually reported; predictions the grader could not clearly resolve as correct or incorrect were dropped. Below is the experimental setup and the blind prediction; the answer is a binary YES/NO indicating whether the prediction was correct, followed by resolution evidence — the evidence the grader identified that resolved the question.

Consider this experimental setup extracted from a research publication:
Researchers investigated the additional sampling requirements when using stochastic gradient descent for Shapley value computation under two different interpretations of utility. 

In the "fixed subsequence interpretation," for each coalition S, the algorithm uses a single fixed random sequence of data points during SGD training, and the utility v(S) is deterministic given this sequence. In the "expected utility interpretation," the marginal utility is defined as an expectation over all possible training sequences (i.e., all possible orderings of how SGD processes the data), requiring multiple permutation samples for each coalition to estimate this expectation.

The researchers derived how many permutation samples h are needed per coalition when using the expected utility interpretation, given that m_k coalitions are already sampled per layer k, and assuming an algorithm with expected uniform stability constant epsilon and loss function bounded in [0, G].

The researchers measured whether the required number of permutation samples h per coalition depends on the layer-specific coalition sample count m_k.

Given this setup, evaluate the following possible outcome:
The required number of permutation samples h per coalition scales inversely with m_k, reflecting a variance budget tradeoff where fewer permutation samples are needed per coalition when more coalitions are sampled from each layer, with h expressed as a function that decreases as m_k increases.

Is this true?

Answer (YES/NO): NO